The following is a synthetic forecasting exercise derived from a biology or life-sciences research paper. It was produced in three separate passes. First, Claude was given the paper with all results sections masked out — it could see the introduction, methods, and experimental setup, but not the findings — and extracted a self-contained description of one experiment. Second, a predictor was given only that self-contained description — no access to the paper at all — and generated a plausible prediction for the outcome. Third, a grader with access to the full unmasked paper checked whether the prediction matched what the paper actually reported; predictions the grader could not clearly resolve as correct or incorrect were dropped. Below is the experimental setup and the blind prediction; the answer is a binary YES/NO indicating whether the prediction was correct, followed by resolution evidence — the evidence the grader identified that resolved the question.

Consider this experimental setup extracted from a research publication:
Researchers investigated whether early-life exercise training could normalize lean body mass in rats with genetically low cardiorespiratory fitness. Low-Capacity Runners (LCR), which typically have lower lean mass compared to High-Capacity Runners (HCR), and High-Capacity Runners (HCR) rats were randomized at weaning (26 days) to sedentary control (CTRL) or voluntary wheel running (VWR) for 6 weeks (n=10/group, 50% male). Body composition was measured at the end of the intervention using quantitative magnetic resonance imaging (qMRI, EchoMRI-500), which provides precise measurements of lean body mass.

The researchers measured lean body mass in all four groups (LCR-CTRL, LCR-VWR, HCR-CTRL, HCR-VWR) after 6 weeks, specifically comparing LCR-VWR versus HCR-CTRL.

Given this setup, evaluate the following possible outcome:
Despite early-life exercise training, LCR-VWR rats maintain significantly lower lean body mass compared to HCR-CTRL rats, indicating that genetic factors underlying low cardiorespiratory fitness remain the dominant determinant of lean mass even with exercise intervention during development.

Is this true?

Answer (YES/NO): NO